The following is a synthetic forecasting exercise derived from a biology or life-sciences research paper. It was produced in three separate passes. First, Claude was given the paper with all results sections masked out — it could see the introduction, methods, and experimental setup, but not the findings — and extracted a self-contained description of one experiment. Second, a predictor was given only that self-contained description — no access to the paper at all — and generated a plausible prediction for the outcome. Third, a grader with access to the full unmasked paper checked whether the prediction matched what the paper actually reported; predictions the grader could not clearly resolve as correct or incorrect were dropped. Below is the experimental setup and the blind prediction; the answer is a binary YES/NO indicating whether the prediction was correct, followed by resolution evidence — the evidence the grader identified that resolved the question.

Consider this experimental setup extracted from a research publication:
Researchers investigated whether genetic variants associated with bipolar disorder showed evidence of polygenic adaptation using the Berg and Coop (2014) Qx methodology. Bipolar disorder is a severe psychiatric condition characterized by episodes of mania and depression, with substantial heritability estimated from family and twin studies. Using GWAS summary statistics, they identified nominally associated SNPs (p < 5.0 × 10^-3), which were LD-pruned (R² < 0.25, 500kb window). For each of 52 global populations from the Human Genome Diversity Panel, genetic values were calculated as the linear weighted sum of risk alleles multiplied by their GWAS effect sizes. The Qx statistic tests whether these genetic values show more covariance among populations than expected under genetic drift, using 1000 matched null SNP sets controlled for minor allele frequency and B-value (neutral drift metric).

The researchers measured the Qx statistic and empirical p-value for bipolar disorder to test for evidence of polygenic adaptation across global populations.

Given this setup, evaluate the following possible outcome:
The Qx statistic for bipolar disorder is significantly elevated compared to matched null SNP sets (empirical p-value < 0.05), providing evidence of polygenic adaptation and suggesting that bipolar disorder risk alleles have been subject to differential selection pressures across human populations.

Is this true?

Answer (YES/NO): NO